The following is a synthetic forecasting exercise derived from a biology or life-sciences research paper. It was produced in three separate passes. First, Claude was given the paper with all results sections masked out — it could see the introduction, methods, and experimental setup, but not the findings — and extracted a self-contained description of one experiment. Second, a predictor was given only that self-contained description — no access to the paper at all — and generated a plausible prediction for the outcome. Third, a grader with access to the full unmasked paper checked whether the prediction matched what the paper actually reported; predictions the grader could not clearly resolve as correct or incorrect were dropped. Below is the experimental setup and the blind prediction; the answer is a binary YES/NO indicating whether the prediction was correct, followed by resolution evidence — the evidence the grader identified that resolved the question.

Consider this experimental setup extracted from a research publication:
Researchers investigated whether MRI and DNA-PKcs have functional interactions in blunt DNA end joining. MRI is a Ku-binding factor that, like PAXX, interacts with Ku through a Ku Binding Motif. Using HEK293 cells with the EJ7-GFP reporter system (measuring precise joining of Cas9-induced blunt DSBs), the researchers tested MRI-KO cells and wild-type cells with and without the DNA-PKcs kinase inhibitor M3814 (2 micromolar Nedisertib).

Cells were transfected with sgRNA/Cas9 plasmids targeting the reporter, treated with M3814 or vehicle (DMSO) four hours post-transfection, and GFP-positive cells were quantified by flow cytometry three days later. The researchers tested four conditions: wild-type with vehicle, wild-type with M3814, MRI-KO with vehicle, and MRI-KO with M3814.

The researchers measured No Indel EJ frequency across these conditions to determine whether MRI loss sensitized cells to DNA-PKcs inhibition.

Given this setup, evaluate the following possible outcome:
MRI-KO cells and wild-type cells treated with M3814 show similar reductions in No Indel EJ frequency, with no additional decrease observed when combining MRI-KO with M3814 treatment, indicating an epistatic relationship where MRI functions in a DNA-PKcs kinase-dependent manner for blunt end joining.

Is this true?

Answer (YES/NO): NO